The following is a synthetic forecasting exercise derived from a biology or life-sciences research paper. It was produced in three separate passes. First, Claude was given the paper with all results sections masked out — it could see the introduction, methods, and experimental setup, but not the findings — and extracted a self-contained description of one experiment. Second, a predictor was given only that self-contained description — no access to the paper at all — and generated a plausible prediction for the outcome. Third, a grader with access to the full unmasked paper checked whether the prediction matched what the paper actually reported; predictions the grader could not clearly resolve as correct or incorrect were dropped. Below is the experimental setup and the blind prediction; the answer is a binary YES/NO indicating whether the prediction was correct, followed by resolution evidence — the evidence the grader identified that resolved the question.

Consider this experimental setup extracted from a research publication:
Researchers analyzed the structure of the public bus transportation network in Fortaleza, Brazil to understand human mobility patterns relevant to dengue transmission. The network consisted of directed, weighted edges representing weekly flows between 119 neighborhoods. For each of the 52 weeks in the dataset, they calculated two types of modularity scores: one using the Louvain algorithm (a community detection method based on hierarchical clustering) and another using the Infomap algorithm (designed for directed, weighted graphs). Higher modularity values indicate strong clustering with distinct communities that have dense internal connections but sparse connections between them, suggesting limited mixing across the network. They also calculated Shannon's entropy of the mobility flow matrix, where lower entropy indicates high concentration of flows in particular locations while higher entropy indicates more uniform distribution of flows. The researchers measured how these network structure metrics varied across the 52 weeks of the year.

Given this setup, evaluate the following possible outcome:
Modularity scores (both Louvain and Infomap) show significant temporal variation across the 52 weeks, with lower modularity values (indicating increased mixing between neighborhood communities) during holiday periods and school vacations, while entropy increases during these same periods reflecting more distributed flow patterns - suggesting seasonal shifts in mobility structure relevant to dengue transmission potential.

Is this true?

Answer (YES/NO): NO